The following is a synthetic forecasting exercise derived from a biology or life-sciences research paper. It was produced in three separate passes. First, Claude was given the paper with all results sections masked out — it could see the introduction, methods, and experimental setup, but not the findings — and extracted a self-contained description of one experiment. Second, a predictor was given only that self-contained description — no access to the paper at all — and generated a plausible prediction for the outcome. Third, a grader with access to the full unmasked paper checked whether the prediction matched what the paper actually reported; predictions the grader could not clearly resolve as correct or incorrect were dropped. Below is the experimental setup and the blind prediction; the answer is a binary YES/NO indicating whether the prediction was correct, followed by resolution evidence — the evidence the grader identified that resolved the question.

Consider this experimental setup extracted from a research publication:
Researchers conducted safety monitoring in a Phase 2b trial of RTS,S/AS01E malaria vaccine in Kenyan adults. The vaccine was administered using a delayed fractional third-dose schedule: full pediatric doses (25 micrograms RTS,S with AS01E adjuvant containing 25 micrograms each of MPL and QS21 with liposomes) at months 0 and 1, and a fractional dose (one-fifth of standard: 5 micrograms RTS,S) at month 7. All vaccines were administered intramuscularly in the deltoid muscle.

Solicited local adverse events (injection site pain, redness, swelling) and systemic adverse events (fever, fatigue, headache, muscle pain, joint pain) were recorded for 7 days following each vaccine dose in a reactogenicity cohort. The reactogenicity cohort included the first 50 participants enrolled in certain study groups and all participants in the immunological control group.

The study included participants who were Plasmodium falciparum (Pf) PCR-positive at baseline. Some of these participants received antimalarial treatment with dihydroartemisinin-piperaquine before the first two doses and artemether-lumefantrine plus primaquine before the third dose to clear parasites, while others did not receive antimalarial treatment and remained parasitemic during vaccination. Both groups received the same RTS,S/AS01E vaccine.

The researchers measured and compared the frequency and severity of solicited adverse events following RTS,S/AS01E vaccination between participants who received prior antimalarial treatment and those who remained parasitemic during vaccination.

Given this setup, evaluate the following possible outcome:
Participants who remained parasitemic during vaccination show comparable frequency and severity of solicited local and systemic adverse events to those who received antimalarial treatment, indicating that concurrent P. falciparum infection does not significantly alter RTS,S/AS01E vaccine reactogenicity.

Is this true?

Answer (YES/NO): YES